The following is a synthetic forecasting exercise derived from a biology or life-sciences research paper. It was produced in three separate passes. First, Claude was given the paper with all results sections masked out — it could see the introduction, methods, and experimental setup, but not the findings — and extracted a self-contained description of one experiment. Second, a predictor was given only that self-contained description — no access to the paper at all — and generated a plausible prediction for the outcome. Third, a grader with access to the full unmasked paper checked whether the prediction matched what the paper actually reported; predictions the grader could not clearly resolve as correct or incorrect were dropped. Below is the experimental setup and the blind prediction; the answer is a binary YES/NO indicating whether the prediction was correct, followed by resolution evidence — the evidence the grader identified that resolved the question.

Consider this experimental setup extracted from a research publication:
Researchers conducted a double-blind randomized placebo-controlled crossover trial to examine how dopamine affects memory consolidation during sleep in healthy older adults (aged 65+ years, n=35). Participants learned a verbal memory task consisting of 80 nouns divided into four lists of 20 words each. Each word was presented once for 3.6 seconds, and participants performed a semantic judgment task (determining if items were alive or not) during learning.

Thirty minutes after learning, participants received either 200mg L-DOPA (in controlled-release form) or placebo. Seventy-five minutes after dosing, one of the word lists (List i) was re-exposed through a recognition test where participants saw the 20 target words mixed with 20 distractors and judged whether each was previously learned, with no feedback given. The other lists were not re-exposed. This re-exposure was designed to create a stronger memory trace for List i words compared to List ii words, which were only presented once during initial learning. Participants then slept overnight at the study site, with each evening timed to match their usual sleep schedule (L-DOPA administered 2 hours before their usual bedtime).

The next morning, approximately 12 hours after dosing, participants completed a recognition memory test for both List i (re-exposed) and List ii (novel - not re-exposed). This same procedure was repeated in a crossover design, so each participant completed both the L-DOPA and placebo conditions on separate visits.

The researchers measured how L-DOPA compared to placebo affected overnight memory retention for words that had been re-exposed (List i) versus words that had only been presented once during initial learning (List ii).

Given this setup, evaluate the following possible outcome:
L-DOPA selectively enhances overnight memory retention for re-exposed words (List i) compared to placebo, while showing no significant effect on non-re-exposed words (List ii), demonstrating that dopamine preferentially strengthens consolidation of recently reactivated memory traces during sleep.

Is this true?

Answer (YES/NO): NO